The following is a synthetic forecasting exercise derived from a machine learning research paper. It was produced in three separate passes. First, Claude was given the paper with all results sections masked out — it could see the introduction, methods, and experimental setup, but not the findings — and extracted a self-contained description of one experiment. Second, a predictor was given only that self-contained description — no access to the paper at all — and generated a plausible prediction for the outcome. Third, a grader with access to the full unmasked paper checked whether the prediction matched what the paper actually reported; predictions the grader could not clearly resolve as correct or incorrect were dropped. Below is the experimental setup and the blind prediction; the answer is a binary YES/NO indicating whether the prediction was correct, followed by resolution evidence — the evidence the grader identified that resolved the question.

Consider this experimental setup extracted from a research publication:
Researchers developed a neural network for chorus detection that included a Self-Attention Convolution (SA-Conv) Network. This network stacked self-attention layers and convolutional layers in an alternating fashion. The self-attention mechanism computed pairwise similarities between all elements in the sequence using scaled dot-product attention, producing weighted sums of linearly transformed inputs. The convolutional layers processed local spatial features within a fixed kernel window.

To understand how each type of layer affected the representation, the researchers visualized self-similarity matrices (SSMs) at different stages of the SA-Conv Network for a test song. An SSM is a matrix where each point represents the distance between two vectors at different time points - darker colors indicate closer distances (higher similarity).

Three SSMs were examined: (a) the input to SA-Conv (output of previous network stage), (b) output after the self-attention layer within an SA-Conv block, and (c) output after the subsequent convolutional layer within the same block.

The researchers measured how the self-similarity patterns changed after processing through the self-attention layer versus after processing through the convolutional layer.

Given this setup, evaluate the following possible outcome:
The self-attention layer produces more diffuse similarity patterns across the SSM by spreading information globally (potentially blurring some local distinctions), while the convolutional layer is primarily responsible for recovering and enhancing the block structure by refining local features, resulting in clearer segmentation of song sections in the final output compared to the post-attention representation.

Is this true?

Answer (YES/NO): NO